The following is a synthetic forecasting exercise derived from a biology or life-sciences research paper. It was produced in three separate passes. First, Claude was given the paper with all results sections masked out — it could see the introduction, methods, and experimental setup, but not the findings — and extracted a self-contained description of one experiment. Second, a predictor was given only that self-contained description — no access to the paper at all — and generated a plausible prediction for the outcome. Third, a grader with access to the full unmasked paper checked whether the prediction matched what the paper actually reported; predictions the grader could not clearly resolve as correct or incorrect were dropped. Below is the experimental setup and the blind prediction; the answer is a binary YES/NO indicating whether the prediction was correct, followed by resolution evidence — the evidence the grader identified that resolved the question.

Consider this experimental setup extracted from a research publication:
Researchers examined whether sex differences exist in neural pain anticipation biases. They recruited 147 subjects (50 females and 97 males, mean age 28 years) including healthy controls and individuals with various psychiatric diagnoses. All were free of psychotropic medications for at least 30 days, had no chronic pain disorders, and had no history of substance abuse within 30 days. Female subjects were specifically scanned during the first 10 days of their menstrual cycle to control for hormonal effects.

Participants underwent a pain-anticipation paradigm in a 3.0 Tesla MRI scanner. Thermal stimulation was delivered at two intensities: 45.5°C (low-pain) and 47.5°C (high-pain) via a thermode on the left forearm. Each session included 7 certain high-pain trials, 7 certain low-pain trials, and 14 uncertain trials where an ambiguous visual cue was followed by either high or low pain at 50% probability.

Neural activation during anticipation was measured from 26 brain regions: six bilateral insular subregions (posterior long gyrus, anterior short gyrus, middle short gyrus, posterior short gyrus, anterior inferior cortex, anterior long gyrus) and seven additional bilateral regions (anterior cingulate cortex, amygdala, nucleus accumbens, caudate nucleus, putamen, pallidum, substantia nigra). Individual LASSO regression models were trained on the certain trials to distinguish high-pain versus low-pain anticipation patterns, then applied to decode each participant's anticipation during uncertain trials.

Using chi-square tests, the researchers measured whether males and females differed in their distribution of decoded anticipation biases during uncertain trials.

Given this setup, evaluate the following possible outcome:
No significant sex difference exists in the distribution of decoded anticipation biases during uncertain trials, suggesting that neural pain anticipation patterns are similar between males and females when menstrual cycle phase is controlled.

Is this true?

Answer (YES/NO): YES